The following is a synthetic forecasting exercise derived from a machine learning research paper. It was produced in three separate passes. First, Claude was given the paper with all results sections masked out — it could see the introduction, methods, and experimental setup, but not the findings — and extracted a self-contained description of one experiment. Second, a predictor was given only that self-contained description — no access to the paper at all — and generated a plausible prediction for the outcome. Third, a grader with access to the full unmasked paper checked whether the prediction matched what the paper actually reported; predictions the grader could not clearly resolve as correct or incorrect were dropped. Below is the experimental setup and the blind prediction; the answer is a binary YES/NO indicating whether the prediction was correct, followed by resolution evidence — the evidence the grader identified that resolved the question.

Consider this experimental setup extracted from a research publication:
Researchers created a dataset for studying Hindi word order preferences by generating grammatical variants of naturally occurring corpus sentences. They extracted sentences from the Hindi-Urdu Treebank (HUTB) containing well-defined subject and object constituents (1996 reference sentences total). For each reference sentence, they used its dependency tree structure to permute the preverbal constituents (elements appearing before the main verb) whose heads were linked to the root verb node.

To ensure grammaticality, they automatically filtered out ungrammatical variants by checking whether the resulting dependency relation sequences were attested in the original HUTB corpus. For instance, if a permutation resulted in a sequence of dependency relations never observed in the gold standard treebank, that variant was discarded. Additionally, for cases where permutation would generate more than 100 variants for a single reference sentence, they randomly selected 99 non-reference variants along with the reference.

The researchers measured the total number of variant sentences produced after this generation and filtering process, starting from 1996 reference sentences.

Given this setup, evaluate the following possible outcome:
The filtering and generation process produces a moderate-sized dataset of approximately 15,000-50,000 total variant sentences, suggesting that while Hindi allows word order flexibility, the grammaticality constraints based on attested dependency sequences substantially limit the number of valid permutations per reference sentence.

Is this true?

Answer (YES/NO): NO